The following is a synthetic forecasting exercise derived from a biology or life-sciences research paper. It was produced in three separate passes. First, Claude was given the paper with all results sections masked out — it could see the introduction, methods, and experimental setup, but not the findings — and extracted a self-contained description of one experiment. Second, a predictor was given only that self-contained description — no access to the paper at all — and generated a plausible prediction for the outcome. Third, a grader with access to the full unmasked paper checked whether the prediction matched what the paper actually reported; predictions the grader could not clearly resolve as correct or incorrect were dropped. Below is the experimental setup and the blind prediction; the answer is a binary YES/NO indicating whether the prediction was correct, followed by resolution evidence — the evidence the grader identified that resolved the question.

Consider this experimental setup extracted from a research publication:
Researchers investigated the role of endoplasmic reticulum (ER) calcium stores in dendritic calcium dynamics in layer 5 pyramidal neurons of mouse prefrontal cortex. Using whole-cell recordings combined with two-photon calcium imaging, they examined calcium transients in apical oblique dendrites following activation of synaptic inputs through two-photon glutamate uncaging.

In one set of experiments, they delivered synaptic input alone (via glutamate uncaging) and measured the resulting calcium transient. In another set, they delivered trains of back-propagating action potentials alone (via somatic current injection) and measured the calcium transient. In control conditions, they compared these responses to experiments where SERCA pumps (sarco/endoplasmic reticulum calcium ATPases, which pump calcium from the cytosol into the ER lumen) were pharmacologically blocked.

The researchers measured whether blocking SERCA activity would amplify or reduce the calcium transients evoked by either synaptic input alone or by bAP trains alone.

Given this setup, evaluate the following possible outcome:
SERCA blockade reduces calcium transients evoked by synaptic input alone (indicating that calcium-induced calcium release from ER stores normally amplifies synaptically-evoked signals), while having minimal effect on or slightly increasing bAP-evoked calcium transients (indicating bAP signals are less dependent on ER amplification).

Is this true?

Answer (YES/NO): NO